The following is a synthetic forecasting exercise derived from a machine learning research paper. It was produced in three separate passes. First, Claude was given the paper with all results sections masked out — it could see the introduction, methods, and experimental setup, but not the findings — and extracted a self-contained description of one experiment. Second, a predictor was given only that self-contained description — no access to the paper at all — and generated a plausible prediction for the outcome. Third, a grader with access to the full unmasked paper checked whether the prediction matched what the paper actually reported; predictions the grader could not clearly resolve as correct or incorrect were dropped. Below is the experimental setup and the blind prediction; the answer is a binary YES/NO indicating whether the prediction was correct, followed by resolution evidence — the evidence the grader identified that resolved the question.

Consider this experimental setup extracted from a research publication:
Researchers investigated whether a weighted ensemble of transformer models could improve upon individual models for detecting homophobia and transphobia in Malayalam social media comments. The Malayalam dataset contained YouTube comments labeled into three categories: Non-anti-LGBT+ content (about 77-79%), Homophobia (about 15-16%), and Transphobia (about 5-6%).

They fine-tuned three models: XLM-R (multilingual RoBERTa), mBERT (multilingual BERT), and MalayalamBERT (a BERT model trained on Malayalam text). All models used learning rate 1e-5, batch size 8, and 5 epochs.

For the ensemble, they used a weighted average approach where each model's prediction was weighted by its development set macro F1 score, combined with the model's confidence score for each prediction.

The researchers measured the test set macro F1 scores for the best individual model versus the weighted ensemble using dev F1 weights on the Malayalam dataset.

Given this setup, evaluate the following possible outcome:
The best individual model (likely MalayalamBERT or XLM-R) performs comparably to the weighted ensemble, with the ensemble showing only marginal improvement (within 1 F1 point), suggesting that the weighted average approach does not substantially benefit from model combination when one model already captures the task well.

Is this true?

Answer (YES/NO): NO